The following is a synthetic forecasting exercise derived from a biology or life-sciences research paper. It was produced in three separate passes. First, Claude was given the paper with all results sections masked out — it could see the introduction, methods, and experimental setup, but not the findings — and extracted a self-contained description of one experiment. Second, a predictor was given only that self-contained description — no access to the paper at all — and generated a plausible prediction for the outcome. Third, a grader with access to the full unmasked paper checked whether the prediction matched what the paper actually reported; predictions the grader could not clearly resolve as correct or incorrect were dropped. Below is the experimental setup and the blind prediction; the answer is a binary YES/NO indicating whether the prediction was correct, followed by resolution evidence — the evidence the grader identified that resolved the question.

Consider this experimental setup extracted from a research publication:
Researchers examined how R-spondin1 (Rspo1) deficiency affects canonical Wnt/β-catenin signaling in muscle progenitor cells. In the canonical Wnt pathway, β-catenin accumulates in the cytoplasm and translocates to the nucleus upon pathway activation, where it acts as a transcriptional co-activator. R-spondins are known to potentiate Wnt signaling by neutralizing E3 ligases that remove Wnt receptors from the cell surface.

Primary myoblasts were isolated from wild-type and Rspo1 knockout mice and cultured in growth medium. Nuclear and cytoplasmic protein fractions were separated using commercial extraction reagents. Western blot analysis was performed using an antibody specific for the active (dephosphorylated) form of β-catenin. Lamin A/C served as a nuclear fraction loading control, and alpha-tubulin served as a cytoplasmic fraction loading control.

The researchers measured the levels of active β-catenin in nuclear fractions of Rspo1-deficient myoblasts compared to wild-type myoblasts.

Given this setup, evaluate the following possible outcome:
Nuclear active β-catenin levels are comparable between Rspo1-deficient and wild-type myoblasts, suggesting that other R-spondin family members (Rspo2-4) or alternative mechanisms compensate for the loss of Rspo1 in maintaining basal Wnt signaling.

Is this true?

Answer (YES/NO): NO